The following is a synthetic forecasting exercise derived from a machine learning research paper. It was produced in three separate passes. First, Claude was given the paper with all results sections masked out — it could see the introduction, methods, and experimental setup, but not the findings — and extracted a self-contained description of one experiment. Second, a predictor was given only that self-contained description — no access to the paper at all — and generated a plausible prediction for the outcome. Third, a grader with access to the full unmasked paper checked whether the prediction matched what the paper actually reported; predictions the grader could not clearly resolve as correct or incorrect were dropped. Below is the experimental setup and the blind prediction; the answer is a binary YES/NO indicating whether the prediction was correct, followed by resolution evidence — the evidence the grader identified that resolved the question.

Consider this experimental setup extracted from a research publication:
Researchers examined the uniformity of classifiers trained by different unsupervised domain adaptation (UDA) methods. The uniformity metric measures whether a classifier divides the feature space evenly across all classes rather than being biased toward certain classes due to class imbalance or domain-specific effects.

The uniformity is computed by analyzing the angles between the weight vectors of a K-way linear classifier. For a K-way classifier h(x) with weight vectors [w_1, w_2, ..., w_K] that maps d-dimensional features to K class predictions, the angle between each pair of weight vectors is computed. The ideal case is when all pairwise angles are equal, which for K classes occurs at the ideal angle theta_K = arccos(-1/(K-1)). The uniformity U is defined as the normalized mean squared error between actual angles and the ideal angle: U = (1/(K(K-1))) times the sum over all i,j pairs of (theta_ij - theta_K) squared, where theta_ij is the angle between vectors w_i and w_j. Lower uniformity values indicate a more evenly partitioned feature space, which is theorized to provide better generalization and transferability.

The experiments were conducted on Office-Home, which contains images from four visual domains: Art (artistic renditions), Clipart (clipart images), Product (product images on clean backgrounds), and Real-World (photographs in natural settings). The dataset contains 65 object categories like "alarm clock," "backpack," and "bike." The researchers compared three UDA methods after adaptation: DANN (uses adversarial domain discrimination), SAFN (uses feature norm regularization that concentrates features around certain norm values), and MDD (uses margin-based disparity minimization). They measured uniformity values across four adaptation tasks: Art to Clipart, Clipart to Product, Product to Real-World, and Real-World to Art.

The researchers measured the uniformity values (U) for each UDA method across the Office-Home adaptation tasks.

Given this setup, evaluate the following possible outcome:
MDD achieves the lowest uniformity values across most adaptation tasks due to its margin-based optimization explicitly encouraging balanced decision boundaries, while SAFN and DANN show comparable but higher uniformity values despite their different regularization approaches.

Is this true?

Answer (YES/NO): NO